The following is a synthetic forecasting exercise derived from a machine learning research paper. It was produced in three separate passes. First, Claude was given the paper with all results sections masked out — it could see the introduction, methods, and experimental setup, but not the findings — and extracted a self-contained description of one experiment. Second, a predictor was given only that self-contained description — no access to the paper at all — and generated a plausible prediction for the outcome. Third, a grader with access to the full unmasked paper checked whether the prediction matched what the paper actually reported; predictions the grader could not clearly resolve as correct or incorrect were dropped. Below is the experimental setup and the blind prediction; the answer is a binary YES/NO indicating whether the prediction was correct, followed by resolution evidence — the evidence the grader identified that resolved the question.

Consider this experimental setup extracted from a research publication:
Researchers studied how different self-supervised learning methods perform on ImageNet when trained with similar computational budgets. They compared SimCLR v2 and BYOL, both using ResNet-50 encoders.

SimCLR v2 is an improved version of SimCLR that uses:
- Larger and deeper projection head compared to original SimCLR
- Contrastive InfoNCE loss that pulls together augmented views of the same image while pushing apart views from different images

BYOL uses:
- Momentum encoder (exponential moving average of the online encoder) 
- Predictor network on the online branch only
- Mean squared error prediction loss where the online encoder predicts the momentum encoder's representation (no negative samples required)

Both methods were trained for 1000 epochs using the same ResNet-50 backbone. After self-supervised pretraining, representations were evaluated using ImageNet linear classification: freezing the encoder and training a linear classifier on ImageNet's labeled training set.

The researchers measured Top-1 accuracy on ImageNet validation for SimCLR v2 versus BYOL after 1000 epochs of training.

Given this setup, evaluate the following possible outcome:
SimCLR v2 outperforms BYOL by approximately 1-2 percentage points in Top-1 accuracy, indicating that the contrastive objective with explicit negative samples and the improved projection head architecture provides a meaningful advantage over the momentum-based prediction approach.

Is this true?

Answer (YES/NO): NO